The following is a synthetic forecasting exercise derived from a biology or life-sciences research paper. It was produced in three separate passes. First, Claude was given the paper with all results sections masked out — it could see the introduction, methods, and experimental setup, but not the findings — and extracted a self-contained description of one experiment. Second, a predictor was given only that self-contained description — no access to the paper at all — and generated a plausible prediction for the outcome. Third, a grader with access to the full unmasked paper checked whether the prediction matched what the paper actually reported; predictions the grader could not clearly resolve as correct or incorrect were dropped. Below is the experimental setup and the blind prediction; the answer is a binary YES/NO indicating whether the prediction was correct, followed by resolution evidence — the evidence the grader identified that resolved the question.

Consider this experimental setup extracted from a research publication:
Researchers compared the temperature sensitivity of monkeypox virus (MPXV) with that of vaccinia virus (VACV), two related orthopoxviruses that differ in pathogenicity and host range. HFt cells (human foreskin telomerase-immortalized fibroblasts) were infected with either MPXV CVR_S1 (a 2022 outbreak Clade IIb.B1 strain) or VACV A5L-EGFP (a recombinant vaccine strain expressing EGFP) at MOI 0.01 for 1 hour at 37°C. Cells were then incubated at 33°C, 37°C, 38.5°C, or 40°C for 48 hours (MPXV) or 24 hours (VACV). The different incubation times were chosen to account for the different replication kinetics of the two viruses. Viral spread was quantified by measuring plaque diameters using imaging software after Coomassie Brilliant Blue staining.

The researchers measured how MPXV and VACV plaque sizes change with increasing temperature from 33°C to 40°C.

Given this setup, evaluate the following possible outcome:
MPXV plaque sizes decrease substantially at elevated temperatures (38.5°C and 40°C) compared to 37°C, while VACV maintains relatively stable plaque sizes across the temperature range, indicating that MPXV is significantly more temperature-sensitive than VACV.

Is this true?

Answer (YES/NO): NO